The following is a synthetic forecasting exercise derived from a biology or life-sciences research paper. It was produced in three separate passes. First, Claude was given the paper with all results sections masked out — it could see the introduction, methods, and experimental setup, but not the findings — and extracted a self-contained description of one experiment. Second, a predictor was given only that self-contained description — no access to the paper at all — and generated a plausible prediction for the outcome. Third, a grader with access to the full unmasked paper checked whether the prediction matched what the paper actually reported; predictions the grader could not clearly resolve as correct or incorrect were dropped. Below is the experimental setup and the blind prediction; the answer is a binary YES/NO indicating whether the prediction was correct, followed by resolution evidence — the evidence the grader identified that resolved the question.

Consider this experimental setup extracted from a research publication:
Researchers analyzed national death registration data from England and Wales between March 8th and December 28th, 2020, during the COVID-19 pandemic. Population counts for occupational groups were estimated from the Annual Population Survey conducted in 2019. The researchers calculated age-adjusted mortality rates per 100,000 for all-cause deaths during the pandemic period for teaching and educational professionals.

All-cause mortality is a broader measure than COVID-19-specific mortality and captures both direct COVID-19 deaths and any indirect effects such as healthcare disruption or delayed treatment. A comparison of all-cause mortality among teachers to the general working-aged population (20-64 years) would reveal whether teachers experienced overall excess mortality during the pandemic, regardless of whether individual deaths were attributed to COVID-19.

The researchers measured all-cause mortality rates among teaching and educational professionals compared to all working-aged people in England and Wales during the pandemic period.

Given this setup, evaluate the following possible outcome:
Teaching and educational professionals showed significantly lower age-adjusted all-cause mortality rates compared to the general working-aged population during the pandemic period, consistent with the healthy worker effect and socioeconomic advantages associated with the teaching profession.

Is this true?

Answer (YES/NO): NO